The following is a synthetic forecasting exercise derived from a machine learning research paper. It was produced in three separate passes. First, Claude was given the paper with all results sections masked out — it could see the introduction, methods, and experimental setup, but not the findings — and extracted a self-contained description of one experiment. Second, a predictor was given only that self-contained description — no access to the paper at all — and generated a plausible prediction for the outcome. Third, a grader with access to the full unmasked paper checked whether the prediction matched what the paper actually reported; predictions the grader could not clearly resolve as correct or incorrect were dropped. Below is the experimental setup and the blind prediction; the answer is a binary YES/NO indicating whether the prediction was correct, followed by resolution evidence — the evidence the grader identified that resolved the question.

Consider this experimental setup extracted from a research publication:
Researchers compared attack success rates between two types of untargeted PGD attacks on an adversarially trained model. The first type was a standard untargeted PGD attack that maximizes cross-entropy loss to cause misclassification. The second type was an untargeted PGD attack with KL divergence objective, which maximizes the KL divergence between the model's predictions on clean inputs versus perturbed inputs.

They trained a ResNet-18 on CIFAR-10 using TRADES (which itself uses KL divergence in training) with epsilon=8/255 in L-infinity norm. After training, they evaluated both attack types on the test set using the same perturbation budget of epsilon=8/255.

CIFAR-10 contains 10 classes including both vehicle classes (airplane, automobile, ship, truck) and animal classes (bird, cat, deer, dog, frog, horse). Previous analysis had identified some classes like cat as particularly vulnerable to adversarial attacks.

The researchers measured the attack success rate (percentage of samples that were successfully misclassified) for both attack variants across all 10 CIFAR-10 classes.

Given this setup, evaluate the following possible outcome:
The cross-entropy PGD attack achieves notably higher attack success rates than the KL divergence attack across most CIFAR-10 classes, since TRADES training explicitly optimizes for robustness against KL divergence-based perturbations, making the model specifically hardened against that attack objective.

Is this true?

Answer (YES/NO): YES